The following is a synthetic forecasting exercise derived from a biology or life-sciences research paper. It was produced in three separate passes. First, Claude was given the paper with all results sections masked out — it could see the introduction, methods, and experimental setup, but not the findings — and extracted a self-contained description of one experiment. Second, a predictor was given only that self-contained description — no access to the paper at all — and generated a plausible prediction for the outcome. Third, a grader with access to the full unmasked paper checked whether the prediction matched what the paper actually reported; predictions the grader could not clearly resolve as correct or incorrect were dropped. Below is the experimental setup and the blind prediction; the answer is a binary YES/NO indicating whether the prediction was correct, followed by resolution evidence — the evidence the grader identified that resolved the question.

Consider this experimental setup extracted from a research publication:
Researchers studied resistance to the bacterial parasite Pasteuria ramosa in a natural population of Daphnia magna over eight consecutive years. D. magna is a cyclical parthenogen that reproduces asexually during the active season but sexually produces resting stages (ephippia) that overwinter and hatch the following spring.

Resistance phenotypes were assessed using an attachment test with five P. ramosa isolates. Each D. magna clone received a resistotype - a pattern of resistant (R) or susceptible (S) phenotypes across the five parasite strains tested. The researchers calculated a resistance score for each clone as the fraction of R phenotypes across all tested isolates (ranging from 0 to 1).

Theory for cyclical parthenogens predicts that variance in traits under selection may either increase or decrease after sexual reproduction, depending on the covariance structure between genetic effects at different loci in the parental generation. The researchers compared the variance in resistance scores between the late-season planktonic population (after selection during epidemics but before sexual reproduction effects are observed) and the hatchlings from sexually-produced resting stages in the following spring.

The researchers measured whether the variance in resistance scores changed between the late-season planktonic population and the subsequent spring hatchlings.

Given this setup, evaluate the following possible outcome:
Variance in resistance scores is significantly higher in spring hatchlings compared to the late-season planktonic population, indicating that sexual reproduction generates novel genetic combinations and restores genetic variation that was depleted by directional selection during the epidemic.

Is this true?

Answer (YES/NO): YES